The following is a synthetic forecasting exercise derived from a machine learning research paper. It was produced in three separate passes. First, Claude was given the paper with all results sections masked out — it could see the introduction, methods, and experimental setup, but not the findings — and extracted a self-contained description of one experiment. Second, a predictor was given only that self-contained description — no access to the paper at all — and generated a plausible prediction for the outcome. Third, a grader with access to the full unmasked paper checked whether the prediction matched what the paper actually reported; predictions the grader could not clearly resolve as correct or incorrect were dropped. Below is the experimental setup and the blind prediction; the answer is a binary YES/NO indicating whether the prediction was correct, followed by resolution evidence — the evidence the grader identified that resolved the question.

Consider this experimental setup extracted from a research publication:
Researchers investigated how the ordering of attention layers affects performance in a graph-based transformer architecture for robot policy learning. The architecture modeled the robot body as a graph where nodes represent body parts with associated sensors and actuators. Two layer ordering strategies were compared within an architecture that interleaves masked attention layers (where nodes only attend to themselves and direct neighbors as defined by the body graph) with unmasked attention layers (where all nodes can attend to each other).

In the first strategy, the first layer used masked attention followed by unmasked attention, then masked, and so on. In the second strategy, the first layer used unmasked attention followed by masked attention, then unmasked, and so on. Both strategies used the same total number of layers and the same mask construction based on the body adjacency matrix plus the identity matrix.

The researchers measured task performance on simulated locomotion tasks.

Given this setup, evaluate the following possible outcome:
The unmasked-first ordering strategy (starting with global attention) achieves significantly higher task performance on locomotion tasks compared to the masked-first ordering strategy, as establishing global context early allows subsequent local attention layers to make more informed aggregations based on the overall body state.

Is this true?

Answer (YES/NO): NO